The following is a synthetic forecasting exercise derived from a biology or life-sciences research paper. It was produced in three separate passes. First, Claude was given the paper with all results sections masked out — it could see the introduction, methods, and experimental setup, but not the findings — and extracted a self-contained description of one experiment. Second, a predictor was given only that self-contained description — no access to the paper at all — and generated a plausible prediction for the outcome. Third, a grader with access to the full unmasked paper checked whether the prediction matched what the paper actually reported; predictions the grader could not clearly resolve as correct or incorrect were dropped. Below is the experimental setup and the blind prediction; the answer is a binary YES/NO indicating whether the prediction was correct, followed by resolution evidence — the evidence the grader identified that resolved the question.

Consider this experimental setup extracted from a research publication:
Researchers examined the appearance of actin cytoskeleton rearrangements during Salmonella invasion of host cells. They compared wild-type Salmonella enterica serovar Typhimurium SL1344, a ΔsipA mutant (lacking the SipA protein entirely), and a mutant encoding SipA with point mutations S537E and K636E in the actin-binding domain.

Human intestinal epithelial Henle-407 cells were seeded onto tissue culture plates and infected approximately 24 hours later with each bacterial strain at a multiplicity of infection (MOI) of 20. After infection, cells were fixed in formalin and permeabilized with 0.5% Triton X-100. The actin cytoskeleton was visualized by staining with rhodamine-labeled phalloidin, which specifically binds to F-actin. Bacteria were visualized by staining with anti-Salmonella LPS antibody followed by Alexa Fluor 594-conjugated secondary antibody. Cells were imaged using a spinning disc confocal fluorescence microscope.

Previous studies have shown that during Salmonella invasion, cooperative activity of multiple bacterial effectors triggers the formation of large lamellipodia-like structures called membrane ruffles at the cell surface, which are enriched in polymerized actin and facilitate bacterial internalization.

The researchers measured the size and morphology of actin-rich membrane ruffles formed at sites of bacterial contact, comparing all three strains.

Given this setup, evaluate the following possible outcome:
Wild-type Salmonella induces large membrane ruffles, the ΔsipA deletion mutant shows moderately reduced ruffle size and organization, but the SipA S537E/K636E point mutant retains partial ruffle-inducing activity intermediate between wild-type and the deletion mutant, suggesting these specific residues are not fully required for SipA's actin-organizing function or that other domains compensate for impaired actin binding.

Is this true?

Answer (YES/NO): NO